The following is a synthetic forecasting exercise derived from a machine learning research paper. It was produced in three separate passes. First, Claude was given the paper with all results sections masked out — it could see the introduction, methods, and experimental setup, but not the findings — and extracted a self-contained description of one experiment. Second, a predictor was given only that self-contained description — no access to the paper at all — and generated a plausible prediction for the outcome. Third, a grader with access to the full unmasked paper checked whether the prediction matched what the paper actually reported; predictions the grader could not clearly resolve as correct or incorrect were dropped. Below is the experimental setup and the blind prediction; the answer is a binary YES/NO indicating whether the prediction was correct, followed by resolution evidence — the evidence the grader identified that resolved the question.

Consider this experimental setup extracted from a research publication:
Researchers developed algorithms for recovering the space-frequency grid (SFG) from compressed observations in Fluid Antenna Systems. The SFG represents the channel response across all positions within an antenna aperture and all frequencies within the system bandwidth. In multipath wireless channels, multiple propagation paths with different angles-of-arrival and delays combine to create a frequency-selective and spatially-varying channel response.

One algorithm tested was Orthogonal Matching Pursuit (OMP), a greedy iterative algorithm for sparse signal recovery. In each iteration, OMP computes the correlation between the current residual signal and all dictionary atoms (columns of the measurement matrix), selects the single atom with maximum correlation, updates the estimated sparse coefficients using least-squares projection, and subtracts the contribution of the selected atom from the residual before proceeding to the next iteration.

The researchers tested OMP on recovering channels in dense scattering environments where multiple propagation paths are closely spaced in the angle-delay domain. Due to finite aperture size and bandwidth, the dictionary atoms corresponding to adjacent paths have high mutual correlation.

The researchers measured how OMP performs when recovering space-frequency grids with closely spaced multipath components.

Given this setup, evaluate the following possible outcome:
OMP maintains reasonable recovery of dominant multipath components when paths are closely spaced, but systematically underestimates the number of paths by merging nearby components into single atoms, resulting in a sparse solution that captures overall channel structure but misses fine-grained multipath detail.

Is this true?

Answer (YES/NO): NO